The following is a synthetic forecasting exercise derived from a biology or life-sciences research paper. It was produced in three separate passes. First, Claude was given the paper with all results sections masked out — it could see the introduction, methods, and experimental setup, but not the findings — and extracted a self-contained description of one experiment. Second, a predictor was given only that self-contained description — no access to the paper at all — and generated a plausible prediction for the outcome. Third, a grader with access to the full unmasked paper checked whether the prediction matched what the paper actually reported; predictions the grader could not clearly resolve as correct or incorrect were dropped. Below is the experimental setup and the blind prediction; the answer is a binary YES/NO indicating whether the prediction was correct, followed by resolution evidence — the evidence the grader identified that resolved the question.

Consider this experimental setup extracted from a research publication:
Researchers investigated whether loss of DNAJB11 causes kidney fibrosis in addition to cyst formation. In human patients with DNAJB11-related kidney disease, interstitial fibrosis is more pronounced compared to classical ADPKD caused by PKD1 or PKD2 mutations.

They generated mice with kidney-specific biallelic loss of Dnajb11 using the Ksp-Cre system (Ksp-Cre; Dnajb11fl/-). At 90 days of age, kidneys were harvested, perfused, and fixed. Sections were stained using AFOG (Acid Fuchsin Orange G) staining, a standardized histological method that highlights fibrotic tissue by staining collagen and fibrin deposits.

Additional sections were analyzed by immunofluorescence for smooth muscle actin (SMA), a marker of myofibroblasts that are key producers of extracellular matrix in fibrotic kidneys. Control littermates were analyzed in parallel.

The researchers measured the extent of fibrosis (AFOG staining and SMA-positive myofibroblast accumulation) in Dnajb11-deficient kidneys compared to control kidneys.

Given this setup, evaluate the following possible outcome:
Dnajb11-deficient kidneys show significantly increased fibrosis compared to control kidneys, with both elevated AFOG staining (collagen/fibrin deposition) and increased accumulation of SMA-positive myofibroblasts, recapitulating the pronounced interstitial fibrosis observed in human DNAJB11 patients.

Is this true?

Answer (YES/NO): NO